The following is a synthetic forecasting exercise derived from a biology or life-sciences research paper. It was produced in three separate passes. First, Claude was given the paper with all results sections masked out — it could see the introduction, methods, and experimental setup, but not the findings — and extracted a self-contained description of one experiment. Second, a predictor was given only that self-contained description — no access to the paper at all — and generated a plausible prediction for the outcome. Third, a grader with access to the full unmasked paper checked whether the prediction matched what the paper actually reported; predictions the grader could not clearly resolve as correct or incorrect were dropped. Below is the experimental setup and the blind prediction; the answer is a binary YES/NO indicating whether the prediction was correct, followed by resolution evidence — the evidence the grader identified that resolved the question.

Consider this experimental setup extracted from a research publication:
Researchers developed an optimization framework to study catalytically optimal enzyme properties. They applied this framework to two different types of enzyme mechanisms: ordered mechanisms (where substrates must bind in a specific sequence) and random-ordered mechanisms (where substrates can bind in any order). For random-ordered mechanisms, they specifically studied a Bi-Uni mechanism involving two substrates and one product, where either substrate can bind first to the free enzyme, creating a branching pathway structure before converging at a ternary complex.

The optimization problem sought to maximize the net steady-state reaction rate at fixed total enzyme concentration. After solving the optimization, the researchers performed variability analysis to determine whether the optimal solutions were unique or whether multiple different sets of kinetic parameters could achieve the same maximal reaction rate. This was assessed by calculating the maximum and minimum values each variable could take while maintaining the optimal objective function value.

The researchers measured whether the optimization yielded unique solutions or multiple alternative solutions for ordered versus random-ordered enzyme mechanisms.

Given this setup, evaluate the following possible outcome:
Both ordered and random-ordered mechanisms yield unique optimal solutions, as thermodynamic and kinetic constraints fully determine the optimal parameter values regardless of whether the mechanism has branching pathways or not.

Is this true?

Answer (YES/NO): NO